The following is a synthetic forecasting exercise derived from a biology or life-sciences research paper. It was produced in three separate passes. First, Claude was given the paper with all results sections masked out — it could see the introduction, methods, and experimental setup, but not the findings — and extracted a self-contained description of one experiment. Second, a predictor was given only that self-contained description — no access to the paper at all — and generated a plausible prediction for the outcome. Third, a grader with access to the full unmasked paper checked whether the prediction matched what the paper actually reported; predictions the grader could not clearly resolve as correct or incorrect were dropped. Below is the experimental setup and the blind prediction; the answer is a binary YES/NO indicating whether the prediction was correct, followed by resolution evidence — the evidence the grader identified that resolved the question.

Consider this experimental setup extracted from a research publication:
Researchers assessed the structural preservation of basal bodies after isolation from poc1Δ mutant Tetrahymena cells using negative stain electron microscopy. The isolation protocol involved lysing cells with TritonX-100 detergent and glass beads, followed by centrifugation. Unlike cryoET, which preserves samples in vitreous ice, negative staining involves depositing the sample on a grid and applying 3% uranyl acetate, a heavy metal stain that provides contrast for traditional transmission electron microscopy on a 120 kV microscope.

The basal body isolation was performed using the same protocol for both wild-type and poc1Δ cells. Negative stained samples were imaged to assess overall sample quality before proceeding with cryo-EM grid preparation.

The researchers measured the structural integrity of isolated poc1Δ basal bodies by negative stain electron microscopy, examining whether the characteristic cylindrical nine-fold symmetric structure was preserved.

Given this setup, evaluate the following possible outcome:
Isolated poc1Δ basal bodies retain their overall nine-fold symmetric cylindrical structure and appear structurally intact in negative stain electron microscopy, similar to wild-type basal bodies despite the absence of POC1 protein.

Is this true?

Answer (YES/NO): NO